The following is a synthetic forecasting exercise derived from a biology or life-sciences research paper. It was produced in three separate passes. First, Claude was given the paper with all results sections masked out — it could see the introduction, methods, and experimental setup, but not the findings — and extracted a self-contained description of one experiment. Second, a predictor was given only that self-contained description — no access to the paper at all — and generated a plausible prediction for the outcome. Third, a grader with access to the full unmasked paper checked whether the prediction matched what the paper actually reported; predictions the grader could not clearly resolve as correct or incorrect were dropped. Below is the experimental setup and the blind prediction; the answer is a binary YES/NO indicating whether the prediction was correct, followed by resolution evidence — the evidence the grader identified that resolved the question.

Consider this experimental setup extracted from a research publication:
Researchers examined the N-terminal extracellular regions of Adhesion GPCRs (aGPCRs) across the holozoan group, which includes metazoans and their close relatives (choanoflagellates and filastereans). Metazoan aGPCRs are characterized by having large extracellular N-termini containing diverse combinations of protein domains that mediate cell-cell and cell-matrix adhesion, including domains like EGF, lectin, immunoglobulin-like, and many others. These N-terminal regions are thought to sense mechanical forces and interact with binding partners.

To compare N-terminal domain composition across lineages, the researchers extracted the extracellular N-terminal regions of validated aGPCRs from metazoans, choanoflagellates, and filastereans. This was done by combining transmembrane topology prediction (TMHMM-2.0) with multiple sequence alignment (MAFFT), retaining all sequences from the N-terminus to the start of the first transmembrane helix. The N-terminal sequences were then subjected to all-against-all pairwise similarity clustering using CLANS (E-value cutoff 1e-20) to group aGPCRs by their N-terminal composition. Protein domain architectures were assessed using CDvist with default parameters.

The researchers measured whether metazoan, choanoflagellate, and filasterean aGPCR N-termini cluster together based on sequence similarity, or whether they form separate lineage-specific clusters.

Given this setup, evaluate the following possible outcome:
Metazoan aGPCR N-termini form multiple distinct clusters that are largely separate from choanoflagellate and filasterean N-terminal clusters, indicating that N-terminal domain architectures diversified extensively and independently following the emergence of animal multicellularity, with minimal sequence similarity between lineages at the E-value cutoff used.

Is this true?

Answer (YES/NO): YES